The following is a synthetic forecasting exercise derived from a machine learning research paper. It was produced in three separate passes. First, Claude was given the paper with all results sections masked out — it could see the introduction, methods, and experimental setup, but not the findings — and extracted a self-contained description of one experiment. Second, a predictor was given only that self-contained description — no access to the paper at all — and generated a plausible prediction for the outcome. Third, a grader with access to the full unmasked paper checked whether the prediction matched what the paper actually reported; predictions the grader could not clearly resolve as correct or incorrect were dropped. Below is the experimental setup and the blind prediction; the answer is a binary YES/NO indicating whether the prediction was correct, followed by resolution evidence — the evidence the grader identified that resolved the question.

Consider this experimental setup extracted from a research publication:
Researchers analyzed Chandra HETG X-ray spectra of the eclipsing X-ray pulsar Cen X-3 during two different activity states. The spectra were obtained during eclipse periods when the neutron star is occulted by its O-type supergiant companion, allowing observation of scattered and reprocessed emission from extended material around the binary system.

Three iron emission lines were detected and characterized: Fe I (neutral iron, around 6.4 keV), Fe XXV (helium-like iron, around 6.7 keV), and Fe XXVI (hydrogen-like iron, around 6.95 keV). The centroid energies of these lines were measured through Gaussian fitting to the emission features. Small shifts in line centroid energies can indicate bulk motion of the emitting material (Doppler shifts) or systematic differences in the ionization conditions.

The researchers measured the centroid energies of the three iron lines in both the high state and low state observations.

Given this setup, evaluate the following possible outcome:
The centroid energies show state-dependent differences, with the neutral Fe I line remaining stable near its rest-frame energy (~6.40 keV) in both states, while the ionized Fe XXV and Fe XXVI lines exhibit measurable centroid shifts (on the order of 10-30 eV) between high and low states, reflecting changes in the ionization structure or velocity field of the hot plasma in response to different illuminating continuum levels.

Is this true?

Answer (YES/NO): NO